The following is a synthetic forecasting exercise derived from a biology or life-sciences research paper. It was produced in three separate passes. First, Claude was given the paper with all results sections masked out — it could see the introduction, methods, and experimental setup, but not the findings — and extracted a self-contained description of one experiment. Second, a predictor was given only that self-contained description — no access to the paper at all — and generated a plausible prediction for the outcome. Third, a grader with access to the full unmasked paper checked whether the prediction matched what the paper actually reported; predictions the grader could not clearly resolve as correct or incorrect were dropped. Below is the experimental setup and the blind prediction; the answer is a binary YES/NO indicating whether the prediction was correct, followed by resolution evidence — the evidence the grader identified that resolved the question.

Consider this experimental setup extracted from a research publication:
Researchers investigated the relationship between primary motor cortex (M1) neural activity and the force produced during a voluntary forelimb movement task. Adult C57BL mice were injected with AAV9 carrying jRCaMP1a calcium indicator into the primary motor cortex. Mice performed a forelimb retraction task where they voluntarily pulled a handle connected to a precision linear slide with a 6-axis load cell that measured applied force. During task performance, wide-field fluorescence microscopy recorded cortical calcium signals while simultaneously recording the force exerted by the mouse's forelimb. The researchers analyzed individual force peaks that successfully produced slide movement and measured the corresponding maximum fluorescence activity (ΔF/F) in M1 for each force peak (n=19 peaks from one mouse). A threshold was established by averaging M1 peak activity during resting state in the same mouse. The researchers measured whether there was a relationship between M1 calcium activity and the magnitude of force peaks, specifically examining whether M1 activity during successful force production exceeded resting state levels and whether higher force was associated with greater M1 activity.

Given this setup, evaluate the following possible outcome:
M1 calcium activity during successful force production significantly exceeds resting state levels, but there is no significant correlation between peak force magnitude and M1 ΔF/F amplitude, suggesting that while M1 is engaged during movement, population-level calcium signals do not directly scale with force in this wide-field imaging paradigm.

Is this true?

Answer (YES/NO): NO